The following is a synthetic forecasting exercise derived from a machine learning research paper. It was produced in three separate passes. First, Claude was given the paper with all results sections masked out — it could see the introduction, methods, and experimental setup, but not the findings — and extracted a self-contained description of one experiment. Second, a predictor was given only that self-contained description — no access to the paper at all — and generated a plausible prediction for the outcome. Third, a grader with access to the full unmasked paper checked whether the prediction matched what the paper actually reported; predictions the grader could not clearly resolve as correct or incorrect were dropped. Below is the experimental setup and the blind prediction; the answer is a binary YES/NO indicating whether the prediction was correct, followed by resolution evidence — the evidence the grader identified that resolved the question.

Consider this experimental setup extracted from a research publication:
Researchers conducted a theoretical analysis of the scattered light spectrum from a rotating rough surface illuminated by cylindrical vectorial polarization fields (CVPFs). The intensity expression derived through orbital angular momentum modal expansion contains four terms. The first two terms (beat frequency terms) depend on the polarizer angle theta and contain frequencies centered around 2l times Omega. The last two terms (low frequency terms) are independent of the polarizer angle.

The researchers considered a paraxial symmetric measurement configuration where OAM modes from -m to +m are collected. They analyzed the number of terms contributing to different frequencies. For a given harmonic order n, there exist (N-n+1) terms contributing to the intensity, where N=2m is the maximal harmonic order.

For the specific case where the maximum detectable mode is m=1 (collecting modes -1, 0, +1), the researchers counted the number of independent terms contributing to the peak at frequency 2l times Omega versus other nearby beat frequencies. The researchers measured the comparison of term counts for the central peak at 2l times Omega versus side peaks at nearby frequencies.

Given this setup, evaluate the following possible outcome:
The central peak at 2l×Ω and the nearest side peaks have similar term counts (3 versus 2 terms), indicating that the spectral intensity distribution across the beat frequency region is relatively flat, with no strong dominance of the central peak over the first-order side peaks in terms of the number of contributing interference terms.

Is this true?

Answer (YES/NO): NO